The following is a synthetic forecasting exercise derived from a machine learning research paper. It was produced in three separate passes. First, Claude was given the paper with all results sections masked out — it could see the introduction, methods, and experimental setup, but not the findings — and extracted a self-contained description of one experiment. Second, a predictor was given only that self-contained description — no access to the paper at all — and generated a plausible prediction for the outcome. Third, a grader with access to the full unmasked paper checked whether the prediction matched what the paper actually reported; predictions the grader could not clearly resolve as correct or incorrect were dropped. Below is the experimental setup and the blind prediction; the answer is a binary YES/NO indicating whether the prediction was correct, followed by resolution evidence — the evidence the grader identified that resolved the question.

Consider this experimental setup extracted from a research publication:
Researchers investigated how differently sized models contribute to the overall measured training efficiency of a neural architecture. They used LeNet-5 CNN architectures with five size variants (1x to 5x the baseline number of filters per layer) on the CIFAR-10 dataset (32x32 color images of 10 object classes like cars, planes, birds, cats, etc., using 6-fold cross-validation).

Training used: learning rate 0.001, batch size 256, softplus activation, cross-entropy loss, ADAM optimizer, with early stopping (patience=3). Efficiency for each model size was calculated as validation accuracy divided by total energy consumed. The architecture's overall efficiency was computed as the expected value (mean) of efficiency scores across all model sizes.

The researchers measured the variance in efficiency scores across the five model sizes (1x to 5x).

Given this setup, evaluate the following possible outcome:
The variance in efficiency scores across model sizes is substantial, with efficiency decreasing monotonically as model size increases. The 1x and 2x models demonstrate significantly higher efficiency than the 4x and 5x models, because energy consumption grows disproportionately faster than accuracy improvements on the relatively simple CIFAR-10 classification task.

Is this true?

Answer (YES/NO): NO